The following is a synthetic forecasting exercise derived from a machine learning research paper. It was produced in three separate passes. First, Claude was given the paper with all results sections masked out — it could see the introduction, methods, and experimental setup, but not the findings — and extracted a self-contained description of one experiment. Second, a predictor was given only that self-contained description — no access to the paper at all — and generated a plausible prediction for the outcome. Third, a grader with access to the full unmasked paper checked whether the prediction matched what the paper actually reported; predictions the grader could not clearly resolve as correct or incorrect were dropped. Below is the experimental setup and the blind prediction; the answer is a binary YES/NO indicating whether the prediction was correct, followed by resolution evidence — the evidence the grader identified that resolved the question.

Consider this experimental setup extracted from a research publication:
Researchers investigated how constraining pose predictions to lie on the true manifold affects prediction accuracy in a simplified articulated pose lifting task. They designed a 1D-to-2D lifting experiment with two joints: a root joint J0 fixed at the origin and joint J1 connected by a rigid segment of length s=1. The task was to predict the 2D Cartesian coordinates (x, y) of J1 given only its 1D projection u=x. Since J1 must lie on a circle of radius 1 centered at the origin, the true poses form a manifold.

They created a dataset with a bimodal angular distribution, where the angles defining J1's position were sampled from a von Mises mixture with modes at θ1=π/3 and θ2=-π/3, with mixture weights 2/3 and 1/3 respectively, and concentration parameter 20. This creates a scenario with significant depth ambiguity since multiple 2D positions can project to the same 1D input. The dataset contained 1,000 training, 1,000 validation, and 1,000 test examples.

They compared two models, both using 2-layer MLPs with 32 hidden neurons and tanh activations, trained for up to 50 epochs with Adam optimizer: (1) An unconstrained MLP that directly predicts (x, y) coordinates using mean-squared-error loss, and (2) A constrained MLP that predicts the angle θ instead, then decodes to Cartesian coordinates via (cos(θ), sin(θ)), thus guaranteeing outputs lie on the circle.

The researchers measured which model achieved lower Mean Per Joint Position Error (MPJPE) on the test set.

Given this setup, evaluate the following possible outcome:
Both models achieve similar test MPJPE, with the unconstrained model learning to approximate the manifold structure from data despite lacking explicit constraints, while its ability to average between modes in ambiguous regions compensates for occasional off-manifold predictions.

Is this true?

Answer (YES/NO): NO